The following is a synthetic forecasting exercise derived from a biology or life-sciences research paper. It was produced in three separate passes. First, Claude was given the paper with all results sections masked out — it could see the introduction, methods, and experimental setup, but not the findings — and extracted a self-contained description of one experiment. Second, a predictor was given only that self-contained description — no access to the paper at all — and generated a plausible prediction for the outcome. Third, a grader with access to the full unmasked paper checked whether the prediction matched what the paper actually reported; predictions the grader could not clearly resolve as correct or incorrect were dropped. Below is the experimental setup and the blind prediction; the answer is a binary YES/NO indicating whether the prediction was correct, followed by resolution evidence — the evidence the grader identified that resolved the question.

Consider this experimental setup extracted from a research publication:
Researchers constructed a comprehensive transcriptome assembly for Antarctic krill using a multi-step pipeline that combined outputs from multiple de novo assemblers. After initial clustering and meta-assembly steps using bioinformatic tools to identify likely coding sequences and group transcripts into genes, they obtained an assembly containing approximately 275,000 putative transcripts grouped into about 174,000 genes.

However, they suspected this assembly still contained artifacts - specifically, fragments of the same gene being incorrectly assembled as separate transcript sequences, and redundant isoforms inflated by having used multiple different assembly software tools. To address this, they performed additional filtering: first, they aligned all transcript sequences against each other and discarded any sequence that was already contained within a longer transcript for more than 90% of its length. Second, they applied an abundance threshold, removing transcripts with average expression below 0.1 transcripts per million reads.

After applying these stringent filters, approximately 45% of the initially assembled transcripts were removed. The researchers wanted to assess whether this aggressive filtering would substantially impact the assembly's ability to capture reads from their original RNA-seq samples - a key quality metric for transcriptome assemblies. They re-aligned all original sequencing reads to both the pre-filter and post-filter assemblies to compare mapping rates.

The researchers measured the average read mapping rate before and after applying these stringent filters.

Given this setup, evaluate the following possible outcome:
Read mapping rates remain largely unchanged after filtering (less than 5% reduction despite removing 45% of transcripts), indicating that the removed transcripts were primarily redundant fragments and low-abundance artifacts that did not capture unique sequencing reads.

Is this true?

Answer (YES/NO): YES